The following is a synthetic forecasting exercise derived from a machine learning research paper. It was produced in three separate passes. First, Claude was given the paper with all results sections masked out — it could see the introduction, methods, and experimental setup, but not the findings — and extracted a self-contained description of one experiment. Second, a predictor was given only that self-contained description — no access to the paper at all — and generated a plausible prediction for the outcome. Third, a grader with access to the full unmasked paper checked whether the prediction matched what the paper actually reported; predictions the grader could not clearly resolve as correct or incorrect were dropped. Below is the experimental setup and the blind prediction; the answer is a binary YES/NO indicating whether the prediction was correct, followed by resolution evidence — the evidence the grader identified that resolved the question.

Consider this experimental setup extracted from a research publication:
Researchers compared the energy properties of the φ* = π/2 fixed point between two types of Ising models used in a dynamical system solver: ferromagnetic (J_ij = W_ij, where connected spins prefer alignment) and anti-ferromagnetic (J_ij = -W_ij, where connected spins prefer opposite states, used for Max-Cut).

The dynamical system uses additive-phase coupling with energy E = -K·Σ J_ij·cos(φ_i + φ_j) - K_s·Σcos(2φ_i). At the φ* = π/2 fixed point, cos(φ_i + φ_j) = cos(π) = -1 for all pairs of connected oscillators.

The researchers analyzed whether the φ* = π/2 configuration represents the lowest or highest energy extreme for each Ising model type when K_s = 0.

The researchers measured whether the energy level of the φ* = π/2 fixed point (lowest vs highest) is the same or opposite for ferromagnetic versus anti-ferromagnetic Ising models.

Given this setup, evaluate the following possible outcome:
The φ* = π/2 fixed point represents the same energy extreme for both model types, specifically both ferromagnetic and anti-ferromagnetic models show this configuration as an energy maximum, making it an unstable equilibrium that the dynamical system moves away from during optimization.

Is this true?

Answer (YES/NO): NO